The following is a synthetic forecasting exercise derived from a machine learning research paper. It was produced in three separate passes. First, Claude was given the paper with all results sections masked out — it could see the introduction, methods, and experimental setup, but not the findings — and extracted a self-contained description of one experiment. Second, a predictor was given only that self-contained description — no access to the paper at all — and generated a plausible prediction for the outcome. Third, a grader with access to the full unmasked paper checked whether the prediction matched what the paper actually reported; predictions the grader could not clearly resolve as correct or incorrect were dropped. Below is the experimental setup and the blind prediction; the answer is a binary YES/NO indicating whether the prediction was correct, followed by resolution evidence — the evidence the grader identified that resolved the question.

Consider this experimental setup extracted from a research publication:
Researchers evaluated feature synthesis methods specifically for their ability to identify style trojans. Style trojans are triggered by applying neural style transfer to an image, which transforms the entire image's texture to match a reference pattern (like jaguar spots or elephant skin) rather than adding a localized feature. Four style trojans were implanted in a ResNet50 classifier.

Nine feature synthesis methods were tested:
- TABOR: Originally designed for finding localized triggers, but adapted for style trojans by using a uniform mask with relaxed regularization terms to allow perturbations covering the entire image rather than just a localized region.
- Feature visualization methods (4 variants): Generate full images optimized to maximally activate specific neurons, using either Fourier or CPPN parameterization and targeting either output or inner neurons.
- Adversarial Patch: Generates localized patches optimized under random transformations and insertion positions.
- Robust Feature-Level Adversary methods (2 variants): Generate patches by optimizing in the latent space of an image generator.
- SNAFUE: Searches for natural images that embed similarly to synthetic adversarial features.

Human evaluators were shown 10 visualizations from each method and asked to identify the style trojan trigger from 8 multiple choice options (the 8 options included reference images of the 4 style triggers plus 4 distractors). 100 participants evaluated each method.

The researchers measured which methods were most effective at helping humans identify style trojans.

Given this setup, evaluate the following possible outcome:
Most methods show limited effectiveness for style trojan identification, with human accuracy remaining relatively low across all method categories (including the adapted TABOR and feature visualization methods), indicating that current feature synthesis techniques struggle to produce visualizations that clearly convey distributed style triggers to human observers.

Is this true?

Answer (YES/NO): YES